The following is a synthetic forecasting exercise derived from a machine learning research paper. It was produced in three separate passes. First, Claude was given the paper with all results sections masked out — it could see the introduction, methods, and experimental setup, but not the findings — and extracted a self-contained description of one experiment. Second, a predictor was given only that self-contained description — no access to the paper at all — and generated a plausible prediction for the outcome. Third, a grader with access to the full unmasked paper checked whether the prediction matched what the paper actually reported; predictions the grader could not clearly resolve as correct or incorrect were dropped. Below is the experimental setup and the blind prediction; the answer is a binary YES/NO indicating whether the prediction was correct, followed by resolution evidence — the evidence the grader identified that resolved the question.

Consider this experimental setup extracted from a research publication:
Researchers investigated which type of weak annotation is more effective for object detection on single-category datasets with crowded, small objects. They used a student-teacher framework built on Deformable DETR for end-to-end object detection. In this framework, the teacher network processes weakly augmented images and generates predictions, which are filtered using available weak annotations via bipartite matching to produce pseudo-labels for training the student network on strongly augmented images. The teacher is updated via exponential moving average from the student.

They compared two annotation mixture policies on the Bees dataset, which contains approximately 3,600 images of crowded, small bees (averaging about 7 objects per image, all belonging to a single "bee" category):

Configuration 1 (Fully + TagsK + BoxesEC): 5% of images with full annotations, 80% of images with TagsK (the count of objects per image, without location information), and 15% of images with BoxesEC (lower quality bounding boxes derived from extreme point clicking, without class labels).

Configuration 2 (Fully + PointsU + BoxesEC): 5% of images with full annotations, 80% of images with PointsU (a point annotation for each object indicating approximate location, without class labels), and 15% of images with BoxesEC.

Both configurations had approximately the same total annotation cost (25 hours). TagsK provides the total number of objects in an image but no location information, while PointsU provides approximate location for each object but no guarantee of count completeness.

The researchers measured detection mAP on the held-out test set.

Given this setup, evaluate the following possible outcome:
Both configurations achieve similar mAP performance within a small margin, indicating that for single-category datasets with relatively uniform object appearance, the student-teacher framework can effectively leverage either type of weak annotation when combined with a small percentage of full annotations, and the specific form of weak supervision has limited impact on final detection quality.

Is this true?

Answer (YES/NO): NO